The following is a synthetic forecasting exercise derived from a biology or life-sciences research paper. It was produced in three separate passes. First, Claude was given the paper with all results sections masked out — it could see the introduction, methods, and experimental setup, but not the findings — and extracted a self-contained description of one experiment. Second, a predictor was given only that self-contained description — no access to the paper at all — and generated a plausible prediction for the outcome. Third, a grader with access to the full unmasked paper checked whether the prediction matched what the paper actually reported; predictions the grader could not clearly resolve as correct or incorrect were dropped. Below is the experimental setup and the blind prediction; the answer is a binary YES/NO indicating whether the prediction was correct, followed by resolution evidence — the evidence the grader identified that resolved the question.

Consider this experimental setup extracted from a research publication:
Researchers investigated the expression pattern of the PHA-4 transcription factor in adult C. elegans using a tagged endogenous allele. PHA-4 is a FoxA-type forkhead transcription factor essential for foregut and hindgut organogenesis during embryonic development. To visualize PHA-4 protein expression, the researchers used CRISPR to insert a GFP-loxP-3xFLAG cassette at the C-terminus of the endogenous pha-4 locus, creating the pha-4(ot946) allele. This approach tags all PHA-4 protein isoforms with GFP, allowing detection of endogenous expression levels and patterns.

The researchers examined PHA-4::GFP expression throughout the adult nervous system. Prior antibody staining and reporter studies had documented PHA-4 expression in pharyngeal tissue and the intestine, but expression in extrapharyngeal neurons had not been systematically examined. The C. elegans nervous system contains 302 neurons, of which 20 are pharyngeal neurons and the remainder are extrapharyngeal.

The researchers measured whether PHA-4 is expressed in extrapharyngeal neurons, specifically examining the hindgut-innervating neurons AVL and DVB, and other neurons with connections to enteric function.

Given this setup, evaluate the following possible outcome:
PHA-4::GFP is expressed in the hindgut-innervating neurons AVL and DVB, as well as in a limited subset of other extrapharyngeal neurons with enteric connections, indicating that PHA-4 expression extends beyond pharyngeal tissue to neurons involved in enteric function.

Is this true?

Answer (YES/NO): YES